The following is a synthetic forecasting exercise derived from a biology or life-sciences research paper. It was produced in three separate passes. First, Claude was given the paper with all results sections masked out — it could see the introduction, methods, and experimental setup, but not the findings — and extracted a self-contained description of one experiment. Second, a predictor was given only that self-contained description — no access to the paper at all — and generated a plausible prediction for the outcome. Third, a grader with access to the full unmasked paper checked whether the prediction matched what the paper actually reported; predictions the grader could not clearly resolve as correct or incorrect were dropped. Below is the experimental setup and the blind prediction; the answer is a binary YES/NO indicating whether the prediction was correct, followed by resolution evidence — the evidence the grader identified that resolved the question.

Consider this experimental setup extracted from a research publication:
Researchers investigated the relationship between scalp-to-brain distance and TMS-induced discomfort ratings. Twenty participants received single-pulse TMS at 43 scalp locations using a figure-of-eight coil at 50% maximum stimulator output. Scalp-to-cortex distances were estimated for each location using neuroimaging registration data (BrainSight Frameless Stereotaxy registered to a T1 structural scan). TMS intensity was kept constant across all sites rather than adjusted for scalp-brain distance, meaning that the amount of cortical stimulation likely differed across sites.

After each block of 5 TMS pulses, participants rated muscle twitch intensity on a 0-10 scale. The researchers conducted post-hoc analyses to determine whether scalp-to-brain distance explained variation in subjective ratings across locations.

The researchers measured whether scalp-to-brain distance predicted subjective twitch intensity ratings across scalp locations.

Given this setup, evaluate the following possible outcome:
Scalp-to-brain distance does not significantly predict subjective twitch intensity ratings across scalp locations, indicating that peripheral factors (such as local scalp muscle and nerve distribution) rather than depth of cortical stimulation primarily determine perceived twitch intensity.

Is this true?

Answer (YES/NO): YES